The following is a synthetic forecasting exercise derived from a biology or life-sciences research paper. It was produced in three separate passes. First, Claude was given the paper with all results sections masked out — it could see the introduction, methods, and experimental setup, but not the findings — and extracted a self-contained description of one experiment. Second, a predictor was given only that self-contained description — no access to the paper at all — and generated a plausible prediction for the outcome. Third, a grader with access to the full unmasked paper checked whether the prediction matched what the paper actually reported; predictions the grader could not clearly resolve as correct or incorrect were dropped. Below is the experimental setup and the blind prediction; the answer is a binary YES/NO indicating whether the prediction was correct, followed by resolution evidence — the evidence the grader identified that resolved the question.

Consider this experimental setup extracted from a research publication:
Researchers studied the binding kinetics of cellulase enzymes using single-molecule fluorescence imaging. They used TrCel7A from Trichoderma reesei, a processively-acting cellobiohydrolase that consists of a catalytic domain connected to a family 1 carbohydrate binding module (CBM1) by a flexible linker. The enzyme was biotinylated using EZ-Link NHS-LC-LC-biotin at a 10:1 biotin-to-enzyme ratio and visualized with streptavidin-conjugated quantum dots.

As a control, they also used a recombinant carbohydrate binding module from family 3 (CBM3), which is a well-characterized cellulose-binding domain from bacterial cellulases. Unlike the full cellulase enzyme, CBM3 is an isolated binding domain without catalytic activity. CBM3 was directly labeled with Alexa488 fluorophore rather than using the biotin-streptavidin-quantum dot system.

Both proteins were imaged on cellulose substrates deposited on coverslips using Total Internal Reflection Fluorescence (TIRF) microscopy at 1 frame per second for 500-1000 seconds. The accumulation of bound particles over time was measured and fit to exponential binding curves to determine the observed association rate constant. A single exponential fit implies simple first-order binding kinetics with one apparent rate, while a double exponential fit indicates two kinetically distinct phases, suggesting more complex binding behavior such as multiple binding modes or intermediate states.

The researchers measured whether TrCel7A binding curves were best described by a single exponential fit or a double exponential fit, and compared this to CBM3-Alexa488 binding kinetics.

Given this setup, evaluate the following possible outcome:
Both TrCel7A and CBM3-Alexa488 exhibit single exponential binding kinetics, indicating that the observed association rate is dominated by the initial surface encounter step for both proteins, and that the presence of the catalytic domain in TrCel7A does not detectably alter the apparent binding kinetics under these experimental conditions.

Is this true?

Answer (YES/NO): NO